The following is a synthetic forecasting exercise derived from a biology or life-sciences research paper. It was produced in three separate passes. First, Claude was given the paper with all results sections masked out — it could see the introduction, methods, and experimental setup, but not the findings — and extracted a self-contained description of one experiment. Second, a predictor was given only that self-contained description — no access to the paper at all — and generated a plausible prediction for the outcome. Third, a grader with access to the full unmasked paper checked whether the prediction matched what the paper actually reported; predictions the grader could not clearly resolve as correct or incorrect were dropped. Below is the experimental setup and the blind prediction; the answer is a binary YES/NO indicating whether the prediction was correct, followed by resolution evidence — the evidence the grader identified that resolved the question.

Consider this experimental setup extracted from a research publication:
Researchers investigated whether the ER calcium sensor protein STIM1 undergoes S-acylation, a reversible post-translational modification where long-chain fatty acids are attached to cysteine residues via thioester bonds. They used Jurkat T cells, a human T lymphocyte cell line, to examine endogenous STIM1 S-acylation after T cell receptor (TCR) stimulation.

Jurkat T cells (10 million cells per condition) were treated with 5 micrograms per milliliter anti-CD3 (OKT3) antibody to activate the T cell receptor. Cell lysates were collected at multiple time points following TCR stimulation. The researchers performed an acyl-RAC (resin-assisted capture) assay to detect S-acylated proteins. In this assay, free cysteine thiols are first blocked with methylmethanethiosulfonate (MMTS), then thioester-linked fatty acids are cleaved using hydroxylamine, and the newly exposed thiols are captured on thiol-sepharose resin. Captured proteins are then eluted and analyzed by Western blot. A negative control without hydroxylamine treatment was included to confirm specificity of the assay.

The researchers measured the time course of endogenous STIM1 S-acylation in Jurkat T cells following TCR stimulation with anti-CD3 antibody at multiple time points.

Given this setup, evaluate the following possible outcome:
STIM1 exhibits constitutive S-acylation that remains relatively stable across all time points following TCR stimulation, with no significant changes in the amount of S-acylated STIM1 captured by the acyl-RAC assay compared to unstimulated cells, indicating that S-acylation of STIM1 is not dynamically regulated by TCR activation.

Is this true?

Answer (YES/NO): NO